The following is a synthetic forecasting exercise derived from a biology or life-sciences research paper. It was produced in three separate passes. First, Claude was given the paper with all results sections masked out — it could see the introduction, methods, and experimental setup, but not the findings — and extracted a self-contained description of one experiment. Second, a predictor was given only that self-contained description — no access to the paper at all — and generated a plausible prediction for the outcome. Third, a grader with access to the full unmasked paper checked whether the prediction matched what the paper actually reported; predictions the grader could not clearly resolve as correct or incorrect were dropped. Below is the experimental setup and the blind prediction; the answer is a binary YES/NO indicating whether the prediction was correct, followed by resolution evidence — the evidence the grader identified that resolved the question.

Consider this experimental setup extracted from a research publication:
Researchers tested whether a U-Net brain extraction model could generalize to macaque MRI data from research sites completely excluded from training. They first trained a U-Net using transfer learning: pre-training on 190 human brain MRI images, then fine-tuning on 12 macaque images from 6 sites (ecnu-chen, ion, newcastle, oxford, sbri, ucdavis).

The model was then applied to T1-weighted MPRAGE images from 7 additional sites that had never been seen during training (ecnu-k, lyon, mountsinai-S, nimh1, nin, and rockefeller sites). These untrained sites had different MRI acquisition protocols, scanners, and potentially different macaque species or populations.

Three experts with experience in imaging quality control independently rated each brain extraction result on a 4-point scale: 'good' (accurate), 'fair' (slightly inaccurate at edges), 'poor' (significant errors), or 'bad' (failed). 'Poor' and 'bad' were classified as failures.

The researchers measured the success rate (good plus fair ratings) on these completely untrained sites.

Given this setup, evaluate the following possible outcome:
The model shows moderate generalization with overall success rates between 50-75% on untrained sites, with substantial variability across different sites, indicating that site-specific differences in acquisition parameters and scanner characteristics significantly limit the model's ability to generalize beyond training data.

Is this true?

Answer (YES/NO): NO